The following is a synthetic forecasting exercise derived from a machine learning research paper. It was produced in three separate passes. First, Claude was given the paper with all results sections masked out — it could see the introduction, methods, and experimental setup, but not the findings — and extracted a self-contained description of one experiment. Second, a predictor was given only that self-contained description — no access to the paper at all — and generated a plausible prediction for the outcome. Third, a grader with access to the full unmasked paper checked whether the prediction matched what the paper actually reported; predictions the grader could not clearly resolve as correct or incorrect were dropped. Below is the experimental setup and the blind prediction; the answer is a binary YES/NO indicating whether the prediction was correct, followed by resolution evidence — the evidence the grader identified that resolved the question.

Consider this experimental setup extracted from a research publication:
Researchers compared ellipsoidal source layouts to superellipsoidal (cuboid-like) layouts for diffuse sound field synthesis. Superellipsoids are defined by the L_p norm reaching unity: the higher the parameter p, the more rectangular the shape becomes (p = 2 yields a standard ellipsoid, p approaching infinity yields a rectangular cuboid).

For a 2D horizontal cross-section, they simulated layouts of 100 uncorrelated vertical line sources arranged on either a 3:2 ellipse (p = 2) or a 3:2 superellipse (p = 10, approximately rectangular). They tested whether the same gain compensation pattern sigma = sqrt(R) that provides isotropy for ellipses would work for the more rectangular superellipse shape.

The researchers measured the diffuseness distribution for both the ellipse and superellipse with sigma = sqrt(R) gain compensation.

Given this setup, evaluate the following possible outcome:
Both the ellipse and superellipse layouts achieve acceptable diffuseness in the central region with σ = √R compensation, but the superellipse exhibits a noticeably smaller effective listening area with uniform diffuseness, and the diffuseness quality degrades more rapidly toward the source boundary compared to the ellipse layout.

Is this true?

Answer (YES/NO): YES